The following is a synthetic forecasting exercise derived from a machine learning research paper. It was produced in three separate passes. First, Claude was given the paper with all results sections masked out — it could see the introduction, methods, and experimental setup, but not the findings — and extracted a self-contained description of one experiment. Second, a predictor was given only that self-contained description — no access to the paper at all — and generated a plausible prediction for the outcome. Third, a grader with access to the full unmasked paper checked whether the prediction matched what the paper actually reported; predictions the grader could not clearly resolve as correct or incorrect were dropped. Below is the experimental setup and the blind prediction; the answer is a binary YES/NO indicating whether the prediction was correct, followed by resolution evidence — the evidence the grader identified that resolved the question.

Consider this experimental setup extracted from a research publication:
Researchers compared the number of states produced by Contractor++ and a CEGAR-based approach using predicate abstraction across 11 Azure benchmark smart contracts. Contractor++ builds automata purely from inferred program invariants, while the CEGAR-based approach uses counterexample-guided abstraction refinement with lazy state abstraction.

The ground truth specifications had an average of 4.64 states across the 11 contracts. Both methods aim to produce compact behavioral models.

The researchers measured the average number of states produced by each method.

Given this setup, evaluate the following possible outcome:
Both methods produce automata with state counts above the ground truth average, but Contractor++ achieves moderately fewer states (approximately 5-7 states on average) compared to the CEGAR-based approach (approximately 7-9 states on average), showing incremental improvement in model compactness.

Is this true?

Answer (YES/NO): NO